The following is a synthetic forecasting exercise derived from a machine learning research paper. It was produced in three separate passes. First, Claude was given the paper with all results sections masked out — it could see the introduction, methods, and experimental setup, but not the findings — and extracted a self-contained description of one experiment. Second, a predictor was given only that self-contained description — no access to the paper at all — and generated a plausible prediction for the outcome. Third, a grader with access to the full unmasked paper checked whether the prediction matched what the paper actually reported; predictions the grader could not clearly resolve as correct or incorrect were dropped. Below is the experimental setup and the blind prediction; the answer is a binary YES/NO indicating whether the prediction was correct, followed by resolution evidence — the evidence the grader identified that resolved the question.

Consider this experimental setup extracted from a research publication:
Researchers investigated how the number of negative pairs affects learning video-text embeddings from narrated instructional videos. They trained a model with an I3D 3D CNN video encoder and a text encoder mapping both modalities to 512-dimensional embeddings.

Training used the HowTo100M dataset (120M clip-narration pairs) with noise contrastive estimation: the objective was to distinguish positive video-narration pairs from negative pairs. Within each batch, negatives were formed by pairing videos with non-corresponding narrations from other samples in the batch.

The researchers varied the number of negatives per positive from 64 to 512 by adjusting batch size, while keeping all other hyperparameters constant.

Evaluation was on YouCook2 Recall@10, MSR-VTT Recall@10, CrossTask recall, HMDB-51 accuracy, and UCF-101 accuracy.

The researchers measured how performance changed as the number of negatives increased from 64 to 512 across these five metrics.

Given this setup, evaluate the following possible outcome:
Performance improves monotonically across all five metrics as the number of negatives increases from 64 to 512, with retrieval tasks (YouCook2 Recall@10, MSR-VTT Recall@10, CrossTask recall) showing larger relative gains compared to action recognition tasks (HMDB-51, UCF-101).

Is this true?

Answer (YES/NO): NO